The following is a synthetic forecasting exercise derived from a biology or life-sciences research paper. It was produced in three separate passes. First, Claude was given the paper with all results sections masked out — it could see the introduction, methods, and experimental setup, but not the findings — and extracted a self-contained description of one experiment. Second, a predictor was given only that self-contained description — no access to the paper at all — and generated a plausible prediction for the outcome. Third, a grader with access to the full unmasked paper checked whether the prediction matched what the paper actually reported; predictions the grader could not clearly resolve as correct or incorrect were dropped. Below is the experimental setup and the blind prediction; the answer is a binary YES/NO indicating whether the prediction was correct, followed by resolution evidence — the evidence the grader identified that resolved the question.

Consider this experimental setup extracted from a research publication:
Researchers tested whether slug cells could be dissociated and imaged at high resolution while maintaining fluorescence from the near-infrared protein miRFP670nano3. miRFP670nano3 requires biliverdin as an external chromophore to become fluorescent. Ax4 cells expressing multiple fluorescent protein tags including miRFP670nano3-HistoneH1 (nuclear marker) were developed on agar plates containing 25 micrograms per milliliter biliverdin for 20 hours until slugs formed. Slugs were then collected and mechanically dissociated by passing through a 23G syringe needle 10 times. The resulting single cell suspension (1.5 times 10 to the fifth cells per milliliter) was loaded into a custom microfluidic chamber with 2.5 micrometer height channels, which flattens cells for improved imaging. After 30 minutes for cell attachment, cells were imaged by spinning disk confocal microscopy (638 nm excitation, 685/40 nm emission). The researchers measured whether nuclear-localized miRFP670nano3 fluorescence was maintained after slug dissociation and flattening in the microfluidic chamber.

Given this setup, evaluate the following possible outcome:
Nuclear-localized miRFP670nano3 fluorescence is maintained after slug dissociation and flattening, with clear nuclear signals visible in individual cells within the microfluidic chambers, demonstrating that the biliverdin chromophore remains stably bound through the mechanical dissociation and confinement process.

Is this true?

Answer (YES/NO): YES